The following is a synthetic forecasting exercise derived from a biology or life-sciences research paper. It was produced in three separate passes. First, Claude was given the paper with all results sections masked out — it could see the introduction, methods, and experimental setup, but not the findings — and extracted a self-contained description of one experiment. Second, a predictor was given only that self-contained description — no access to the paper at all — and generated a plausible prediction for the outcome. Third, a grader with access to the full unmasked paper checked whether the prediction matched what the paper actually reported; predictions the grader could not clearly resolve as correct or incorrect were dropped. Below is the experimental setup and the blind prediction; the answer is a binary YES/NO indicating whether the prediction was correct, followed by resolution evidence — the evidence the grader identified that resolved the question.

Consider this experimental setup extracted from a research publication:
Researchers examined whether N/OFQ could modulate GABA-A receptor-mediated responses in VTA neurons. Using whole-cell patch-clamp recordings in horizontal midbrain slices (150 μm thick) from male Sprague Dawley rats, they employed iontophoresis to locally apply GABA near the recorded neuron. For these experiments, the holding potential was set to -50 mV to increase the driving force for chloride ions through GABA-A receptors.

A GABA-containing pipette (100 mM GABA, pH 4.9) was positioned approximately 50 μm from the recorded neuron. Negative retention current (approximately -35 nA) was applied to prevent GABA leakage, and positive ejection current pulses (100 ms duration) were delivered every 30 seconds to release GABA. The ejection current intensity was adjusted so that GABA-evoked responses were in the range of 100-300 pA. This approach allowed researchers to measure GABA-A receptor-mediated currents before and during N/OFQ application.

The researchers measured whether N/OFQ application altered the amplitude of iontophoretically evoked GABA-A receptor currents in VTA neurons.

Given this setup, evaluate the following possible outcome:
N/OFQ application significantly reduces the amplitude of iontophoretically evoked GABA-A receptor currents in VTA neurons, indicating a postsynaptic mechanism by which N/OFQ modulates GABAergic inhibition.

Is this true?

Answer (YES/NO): NO